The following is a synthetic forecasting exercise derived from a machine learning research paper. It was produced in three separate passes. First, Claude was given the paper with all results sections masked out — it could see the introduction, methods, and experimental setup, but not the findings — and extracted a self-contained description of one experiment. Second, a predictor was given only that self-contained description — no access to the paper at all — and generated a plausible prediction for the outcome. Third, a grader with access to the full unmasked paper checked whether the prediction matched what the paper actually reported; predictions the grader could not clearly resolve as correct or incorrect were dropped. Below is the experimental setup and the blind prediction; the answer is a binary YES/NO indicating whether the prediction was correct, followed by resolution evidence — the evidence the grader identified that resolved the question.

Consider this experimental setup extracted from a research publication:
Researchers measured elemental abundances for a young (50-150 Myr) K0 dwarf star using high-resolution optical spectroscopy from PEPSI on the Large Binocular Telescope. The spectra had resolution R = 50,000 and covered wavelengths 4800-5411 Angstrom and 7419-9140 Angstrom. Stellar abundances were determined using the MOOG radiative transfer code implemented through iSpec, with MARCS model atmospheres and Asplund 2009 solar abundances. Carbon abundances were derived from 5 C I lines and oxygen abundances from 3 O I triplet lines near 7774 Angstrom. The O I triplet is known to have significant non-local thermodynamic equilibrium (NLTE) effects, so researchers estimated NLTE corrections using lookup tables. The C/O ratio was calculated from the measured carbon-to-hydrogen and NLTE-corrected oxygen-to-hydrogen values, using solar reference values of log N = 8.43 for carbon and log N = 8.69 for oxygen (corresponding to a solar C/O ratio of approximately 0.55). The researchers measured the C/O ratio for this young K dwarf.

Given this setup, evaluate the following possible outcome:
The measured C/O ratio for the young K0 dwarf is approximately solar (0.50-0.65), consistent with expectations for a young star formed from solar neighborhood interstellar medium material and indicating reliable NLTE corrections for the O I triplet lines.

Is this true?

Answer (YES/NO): NO